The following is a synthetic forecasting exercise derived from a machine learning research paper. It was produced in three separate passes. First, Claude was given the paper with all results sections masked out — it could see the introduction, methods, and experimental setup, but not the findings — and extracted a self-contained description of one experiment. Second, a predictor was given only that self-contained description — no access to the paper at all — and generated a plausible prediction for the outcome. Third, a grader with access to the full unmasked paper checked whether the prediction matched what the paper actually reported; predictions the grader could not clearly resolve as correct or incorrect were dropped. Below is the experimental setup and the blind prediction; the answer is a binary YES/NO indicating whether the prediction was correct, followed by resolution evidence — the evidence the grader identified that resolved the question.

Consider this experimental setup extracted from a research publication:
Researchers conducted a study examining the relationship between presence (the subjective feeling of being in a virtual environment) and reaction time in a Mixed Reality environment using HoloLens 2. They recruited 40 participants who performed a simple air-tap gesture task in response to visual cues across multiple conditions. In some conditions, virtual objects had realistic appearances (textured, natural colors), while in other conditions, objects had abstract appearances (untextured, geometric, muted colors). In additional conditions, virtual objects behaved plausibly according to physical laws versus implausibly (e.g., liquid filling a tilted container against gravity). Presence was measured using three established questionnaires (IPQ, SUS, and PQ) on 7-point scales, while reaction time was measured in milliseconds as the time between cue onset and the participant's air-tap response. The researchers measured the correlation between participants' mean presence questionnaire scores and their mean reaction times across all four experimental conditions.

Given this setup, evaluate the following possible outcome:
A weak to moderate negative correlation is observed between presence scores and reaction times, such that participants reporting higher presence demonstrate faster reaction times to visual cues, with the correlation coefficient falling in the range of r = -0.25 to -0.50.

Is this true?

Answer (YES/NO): NO